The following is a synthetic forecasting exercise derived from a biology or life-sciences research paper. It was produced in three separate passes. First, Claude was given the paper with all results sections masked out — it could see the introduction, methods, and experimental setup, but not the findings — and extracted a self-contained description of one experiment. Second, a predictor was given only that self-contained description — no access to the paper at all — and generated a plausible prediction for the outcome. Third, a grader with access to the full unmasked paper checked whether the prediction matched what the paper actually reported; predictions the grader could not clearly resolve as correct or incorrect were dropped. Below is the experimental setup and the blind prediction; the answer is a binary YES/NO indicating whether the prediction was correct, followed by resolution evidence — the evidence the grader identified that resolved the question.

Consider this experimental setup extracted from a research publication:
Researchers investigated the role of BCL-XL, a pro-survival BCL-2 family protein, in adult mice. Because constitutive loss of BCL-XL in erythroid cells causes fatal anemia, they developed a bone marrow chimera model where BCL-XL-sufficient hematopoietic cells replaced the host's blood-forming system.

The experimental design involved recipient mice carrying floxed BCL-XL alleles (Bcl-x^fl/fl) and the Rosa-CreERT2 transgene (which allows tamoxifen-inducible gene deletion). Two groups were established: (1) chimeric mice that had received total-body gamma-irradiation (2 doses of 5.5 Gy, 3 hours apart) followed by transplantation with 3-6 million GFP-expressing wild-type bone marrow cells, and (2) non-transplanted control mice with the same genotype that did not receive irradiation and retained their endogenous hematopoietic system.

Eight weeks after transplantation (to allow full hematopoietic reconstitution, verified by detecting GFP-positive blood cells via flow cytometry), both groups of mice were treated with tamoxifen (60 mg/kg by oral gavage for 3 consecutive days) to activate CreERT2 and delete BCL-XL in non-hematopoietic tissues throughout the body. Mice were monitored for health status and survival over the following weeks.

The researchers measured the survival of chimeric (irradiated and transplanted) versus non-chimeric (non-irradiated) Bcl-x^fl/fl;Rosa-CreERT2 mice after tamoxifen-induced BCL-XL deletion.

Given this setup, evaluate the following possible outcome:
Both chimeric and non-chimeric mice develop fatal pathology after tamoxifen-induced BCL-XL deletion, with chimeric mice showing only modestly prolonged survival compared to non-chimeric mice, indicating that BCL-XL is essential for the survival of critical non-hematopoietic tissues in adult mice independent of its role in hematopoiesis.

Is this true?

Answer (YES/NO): NO